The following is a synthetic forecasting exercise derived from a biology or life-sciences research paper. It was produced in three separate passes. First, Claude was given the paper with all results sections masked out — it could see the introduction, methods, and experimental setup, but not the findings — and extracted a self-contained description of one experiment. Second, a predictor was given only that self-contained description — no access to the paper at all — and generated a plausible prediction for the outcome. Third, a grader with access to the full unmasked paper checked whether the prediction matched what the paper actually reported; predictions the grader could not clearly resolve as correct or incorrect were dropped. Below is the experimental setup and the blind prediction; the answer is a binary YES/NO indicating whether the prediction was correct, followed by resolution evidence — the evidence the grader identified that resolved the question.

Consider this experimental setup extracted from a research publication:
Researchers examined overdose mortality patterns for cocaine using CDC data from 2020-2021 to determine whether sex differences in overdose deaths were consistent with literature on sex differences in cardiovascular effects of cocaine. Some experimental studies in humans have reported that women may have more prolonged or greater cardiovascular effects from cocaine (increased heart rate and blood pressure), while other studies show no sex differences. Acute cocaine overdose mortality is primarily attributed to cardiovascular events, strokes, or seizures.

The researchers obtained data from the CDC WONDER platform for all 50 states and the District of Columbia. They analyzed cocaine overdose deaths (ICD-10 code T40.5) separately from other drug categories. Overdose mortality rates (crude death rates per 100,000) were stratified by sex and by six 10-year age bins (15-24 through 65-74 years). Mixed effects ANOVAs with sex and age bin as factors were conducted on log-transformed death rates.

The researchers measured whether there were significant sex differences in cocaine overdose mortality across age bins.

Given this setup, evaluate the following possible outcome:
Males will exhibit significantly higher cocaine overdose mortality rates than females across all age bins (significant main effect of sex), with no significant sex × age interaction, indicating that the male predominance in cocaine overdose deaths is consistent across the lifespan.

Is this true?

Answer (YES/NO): NO